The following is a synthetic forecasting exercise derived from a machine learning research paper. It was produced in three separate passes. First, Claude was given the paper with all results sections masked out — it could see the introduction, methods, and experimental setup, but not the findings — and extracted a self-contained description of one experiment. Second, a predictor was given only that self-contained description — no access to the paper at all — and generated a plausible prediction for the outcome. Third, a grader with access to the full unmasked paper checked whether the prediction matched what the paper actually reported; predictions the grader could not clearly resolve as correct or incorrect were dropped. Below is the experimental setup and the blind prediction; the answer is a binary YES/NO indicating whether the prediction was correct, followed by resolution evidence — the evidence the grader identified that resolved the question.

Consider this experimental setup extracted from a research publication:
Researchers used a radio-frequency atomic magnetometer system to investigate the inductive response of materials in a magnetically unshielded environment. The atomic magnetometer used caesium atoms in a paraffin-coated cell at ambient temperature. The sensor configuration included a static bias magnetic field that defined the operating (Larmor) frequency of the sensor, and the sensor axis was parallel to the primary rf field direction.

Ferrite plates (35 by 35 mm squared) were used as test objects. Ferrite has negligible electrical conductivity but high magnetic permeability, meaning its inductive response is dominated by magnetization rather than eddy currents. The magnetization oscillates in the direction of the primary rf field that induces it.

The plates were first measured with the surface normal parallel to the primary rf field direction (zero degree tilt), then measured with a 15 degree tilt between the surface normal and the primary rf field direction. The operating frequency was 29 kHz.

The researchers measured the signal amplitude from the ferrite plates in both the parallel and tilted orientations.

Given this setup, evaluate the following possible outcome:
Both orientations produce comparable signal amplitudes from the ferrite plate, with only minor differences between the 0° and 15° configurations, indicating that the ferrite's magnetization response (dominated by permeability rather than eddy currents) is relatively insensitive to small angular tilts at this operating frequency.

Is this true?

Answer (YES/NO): YES